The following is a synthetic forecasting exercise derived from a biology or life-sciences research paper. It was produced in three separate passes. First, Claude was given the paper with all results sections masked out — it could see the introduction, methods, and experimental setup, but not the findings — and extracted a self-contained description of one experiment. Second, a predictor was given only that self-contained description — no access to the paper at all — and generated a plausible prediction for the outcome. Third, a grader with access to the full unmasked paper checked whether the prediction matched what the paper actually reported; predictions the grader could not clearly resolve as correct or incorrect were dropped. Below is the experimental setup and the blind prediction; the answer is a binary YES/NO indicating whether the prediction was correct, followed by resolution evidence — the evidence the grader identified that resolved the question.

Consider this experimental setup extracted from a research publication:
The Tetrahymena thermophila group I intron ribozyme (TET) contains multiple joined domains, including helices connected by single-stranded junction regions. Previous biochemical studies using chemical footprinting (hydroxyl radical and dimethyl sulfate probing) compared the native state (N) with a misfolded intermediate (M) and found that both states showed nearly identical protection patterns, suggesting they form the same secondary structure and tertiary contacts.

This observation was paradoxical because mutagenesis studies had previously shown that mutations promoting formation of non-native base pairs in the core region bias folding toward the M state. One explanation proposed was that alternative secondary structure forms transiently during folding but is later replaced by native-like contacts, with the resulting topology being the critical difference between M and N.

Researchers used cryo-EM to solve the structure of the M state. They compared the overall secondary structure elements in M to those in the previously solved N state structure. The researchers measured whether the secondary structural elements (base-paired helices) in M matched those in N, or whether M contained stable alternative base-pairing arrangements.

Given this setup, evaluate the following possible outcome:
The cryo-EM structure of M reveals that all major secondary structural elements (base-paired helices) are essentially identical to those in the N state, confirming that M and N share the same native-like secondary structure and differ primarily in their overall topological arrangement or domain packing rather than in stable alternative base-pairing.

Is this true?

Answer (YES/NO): YES